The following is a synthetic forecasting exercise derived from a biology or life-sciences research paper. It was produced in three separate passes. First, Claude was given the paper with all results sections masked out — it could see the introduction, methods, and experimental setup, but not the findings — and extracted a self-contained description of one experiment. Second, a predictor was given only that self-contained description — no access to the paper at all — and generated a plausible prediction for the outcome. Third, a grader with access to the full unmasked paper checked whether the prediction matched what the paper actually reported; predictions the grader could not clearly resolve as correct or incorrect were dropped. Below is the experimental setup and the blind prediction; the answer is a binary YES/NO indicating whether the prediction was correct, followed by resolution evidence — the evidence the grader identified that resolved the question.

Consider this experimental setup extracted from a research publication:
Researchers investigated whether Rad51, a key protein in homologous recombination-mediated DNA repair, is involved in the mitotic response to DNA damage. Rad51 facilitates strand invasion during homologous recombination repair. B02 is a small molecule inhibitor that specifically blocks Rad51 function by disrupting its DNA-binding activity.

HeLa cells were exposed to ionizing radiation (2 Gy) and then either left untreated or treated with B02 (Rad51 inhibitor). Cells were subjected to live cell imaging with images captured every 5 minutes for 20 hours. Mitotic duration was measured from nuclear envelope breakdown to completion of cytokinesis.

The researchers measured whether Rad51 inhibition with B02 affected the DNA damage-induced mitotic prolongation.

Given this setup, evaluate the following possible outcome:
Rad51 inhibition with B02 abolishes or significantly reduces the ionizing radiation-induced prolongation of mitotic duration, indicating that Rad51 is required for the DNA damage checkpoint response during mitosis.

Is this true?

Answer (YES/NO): NO